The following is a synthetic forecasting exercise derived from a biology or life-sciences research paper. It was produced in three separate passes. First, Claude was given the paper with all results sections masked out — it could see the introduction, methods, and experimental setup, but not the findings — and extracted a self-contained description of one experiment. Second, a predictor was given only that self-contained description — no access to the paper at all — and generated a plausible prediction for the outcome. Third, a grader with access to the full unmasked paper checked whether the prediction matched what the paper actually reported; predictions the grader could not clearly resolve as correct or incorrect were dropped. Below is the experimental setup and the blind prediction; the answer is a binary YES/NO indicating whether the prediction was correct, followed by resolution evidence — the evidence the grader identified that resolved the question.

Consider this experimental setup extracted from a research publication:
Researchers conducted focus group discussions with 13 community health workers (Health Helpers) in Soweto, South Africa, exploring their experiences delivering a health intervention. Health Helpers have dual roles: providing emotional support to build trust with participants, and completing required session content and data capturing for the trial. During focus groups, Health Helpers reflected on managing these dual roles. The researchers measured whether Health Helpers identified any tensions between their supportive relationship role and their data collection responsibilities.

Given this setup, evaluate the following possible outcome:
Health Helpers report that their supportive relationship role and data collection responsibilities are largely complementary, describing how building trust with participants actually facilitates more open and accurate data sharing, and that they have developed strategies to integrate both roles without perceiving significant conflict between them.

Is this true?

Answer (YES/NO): NO